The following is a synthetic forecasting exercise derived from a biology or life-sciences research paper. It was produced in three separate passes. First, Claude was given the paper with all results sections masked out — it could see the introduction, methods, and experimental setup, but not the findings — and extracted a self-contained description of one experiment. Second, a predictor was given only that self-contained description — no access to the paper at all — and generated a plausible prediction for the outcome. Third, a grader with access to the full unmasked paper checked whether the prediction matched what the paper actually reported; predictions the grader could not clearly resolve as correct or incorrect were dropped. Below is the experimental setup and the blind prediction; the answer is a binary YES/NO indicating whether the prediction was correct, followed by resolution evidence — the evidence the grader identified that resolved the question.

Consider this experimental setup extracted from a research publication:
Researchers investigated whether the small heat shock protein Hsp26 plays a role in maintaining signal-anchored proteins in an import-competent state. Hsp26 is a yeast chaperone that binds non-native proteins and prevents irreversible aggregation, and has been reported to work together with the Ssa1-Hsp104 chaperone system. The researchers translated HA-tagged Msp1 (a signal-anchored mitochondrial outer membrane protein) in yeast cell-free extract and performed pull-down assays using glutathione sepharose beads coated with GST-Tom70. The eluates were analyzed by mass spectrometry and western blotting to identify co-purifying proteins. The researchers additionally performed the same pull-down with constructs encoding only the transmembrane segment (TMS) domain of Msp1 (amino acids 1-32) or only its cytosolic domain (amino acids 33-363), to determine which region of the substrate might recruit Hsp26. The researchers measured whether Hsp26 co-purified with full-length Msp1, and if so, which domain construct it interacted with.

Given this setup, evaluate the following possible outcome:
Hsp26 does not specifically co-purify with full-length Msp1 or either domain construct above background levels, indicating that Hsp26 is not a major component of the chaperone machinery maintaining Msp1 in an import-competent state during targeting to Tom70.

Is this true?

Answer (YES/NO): YES